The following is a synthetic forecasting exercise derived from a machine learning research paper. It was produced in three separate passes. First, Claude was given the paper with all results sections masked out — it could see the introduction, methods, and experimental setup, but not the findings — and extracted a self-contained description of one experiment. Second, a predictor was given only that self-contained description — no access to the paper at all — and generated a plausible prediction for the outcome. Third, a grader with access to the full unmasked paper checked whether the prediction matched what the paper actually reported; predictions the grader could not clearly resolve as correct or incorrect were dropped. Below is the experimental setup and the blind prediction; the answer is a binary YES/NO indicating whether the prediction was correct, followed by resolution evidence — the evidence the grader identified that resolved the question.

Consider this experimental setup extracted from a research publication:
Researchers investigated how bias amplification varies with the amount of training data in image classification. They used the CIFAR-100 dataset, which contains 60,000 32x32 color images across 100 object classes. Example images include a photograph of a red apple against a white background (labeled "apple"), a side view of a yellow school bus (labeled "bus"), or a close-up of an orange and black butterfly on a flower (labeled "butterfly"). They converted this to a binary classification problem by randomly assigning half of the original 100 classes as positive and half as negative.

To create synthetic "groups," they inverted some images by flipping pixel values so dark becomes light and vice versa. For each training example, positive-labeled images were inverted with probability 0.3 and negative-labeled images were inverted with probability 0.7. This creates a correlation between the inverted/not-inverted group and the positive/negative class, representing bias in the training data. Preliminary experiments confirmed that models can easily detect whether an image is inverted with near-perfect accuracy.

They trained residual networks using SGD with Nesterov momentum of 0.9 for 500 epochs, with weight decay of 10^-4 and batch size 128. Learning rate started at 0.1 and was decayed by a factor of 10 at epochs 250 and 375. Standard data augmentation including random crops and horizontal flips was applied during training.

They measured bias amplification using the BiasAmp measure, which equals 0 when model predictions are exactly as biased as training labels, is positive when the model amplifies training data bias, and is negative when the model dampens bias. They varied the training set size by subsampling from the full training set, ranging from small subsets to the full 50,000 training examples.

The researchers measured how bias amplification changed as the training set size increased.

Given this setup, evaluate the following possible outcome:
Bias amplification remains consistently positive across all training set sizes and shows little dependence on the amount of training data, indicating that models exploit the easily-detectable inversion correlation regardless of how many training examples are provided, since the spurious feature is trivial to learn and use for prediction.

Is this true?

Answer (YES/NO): NO